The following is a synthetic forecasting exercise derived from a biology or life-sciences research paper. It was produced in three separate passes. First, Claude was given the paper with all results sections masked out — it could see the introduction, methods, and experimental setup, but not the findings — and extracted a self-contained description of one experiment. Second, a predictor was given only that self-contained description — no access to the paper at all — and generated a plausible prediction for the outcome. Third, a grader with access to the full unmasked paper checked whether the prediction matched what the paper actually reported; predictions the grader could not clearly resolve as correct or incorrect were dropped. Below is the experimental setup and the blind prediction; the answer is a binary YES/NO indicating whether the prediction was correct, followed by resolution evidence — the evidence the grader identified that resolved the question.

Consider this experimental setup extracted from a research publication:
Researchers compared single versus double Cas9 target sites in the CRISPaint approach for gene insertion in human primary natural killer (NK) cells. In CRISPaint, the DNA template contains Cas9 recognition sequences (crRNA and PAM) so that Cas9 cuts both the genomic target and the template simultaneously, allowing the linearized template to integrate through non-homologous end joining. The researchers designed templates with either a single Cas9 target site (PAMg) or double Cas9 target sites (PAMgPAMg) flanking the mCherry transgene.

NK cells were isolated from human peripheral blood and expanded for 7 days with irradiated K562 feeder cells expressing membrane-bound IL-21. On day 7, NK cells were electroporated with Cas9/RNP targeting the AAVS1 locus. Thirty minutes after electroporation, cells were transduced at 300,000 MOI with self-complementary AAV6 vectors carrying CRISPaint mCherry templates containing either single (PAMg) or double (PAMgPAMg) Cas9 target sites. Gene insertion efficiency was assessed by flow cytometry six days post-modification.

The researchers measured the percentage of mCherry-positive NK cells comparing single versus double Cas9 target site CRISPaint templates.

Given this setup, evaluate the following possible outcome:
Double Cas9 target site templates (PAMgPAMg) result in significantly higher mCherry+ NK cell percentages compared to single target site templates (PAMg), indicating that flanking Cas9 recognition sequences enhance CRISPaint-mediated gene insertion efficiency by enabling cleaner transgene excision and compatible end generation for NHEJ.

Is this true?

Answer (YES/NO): NO